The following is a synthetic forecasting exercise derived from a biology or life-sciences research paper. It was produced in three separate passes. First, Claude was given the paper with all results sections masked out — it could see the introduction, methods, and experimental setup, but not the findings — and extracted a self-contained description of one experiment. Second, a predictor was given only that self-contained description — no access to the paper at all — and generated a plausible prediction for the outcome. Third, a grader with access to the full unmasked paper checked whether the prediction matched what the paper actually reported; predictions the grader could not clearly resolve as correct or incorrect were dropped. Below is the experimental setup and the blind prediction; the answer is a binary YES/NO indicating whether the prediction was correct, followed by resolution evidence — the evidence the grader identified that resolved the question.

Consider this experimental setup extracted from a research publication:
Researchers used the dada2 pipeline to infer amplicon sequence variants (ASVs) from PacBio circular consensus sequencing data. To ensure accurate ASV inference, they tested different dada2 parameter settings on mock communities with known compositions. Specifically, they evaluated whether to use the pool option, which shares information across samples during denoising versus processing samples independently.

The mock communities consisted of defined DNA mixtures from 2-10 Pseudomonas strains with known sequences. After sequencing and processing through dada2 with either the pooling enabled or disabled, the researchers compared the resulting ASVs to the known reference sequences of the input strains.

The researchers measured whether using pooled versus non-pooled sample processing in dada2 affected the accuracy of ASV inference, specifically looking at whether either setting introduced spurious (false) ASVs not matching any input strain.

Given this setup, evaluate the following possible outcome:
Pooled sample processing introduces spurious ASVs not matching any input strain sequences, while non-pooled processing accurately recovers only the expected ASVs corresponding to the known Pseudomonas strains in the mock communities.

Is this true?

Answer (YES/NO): YES